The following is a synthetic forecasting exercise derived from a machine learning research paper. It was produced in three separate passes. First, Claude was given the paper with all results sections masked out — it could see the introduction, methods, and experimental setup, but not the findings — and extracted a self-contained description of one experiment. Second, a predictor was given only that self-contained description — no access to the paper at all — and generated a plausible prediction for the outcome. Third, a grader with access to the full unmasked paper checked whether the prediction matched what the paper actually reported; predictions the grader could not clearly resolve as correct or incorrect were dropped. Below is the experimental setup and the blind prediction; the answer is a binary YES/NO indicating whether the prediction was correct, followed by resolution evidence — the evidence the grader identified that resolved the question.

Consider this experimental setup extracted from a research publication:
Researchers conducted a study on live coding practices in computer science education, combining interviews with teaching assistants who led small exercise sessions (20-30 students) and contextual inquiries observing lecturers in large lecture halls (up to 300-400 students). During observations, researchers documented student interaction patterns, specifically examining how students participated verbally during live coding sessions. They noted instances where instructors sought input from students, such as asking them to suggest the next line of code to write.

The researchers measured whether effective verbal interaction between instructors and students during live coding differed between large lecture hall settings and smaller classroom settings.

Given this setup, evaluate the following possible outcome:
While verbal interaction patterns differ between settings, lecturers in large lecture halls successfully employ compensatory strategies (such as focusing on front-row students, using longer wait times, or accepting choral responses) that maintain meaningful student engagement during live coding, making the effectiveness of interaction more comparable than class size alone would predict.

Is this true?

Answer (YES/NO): NO